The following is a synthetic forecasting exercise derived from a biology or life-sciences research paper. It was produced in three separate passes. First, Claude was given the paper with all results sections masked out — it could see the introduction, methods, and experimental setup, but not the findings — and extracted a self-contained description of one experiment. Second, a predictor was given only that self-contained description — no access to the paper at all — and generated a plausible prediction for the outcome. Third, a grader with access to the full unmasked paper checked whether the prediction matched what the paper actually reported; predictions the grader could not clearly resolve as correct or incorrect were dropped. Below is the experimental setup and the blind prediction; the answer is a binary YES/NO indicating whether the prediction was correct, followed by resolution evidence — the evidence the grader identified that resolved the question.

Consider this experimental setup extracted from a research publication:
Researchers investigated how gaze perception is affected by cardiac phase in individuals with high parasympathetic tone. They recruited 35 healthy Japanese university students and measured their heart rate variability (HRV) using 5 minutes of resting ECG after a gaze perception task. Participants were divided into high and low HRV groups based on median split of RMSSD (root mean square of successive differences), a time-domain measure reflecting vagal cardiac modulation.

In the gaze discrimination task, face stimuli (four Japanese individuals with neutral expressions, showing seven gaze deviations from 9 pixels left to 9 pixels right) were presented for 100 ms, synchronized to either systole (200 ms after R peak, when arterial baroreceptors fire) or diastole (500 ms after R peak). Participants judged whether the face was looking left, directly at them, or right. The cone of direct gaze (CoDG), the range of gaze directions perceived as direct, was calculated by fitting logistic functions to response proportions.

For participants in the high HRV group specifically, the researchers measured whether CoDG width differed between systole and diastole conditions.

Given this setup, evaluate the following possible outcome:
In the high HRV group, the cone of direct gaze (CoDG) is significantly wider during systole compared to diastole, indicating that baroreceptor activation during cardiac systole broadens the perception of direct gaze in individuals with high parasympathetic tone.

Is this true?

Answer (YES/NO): YES